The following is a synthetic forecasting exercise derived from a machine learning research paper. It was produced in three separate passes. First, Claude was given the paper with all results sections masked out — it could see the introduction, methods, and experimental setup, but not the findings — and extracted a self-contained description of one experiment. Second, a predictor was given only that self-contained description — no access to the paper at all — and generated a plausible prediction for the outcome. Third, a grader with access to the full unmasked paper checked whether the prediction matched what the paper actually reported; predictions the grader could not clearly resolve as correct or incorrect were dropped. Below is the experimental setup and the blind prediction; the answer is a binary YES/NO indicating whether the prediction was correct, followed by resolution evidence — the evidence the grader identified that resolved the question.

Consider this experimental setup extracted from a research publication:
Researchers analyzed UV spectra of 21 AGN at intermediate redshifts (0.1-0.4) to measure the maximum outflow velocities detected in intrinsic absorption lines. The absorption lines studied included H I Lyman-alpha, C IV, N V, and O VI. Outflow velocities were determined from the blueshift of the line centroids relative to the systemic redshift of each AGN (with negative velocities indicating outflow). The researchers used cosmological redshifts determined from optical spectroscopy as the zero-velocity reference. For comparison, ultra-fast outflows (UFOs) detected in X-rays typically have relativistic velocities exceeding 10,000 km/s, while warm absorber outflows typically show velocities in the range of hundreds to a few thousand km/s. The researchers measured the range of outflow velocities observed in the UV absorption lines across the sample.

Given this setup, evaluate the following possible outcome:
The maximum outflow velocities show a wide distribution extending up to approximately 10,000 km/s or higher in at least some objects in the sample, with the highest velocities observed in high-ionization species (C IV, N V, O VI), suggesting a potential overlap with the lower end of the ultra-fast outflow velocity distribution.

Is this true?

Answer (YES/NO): NO